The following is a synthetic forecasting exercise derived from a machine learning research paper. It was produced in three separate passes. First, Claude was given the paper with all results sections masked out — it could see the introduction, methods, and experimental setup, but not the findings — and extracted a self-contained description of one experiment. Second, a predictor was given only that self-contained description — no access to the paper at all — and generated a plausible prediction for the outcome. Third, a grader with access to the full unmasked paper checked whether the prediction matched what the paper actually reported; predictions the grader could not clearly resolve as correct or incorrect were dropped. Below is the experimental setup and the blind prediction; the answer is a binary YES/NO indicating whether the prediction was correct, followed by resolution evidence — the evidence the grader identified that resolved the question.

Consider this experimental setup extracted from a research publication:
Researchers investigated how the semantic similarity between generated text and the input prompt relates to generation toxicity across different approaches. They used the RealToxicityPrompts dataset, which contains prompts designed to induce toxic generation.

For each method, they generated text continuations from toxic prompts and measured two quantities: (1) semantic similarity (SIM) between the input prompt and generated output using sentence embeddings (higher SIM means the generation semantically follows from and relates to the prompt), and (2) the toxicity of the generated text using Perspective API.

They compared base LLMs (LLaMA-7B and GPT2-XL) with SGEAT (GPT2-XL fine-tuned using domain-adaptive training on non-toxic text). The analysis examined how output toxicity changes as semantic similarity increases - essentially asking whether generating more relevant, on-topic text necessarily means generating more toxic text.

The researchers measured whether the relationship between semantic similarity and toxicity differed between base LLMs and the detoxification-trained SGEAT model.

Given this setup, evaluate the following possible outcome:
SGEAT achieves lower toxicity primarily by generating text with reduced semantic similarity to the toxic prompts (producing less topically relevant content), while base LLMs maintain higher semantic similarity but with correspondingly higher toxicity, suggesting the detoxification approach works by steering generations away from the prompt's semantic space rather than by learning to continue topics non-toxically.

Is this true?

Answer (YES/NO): NO